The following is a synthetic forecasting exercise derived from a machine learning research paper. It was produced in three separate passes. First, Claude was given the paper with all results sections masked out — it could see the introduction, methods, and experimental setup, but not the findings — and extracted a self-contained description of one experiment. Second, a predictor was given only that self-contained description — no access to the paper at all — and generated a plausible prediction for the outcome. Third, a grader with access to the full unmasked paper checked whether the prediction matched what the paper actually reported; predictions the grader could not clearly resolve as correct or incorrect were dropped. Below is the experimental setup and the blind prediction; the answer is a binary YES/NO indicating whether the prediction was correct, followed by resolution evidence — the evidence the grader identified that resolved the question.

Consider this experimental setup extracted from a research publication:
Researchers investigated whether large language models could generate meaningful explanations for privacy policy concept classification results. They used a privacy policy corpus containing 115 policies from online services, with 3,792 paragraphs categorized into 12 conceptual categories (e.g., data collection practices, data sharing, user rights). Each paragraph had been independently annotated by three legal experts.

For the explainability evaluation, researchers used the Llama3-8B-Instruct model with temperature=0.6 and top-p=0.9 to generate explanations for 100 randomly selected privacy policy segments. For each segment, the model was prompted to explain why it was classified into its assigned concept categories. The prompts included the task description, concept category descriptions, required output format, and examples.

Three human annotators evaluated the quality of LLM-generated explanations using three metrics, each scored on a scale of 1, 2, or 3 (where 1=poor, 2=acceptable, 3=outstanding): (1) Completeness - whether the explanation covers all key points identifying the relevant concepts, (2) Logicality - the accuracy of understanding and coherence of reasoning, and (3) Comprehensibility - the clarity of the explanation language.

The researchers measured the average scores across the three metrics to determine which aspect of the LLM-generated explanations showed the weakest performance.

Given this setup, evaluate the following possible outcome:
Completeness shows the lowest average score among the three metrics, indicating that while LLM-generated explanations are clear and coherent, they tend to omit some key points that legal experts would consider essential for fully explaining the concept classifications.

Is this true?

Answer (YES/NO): NO